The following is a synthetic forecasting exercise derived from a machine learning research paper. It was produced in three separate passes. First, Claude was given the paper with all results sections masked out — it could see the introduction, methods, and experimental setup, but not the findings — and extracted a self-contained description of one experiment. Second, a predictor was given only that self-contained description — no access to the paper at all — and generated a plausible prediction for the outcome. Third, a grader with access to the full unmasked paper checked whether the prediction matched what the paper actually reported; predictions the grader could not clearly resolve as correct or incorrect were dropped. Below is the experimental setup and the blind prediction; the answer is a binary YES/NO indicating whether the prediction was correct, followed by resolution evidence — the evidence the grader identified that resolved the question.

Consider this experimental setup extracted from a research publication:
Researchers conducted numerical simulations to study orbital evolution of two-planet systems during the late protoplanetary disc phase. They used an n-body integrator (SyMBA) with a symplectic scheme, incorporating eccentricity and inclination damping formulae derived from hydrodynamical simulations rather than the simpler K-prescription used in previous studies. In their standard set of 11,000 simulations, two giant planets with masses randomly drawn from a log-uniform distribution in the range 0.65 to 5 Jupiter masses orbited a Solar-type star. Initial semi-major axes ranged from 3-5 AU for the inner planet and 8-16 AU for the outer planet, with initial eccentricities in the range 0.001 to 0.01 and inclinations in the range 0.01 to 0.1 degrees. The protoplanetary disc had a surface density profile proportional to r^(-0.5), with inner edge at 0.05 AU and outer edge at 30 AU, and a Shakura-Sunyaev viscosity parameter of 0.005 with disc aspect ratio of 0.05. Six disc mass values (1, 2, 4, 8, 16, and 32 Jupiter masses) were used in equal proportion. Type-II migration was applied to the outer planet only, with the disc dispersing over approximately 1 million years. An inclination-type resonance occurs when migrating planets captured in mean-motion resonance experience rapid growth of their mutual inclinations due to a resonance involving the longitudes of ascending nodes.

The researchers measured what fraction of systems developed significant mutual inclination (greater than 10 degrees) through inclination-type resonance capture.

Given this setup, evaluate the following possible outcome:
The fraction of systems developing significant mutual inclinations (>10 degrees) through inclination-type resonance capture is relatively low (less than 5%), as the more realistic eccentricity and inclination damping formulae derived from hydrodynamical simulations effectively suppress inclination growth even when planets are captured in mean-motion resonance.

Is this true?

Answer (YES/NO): YES